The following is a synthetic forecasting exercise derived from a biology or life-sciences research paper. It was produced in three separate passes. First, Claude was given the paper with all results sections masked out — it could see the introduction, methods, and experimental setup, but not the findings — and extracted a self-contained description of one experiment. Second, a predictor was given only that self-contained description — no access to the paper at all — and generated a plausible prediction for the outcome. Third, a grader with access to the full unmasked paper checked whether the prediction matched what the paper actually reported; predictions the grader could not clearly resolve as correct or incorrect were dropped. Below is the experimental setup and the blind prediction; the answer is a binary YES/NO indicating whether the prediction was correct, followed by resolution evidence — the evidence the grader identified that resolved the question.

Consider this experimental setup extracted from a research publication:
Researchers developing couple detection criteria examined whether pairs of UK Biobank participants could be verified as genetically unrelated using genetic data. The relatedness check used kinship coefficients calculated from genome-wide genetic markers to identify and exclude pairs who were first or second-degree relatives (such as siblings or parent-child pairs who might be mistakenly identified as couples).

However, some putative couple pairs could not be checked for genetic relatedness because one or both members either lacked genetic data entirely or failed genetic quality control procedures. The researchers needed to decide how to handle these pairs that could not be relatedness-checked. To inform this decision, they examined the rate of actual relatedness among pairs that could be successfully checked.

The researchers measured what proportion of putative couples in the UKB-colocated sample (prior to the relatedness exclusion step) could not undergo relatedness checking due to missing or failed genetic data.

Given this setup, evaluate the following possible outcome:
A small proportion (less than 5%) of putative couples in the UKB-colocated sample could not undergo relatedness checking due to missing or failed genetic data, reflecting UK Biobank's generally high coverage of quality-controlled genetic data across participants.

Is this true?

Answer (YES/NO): YES